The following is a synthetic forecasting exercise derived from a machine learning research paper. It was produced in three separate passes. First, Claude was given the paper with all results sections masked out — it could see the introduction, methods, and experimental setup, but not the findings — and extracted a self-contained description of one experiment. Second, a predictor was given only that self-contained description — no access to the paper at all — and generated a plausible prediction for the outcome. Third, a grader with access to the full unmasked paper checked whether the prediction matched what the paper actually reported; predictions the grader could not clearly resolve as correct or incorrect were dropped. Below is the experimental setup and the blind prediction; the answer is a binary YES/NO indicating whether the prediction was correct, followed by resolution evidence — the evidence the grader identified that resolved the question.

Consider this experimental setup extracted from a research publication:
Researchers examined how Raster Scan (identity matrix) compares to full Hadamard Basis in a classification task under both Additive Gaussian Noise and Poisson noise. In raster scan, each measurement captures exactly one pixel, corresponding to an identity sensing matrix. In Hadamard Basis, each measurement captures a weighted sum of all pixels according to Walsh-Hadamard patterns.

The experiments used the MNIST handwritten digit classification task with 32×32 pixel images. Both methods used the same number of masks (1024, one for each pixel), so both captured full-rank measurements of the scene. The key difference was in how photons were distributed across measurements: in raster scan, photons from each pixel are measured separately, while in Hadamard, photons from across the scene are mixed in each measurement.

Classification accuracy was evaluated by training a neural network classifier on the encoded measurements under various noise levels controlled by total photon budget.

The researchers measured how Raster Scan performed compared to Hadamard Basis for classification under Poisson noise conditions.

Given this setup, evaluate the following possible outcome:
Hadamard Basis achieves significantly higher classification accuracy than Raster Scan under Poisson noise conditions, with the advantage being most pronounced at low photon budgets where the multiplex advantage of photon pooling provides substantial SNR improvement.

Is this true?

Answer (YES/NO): NO